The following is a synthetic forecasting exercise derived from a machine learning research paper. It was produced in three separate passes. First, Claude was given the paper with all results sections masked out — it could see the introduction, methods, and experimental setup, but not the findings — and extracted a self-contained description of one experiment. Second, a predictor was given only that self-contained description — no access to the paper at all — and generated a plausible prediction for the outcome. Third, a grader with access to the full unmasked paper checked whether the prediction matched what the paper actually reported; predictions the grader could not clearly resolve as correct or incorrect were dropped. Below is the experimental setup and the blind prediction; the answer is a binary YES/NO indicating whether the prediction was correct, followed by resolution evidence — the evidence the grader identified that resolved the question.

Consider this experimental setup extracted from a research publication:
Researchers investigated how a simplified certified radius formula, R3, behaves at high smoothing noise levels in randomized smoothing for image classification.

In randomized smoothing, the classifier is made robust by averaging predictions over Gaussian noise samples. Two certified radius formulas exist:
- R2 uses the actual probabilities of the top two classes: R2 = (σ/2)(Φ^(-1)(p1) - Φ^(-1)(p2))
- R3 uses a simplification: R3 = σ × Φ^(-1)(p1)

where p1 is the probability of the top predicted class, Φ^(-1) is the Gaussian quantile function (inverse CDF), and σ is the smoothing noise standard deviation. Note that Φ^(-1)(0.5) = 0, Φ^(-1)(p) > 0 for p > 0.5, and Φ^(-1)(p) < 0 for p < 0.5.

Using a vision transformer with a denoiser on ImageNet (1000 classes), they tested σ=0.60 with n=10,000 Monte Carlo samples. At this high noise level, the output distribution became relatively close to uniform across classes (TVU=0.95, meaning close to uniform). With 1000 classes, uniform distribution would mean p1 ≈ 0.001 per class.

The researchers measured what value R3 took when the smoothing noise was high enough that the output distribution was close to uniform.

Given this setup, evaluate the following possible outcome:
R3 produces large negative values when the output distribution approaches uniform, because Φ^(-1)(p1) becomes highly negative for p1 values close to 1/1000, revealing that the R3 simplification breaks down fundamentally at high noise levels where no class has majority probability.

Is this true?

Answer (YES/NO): NO